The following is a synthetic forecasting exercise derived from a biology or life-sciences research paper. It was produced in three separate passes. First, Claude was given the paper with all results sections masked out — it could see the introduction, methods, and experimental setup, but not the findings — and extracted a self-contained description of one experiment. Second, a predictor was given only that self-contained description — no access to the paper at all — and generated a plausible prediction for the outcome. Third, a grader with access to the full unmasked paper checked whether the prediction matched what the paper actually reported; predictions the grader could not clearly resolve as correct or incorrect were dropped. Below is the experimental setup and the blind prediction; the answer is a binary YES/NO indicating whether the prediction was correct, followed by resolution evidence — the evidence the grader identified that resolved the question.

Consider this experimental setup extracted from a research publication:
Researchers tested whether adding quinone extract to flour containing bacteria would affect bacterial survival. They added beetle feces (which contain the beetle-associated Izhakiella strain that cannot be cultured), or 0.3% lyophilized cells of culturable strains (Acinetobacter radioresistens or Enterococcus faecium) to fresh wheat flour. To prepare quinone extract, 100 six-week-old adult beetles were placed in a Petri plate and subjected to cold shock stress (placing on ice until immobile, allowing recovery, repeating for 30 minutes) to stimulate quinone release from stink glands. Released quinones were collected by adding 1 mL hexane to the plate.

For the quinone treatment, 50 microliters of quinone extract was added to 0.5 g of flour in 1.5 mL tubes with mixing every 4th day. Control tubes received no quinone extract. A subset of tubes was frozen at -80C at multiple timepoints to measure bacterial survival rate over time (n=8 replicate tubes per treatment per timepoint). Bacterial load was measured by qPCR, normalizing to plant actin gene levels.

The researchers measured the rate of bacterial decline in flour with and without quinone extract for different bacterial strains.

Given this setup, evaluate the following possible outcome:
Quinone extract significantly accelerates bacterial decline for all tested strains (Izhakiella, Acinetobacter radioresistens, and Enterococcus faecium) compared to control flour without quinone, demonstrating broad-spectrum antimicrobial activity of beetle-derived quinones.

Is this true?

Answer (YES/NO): NO